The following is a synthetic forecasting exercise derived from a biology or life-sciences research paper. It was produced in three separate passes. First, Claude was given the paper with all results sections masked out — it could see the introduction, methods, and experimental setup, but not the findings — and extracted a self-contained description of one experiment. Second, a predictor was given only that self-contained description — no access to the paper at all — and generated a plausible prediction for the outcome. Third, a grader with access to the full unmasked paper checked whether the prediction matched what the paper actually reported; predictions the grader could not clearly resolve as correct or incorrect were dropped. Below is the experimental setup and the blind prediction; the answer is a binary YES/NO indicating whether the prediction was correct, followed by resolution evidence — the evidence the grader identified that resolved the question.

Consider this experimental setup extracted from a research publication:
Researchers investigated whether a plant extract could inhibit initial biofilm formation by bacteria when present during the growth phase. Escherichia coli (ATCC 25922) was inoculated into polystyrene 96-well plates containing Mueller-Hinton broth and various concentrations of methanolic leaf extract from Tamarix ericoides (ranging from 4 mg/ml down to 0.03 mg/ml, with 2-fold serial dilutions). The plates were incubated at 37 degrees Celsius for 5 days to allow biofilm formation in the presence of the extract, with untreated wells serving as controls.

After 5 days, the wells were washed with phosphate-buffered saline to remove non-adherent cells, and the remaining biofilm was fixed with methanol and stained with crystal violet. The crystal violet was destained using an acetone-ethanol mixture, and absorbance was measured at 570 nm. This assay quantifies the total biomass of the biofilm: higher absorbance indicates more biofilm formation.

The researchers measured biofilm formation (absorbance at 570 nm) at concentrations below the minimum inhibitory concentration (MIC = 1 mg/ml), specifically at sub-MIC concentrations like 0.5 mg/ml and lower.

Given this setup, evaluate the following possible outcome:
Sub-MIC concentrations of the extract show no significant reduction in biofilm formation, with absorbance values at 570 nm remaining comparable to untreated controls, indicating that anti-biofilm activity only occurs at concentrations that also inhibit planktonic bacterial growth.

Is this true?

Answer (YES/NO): NO